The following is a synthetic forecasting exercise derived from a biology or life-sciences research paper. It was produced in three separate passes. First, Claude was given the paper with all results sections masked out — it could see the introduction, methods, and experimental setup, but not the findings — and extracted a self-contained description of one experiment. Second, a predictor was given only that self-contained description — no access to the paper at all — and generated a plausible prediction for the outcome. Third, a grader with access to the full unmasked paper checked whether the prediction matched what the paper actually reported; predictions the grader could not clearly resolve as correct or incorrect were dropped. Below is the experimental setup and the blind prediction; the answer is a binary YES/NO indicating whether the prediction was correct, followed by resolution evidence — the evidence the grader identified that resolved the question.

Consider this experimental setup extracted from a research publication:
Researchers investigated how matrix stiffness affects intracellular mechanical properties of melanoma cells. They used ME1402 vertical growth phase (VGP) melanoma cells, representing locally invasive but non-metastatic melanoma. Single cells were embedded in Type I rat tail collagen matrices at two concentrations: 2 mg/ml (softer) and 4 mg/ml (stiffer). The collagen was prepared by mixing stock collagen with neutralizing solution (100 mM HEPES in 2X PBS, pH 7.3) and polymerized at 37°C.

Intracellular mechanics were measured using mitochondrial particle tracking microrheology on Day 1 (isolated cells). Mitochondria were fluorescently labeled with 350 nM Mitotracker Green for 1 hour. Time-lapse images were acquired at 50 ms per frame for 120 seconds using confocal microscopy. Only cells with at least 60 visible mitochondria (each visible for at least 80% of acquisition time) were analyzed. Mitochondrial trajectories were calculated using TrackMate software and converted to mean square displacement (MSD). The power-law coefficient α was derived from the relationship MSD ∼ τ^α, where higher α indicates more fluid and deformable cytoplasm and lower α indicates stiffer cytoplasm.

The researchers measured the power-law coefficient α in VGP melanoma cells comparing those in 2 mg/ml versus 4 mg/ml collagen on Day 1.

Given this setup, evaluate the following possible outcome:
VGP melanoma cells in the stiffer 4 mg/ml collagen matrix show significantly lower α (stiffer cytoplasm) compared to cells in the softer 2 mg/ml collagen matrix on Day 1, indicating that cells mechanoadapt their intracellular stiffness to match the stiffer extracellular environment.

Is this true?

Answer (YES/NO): NO